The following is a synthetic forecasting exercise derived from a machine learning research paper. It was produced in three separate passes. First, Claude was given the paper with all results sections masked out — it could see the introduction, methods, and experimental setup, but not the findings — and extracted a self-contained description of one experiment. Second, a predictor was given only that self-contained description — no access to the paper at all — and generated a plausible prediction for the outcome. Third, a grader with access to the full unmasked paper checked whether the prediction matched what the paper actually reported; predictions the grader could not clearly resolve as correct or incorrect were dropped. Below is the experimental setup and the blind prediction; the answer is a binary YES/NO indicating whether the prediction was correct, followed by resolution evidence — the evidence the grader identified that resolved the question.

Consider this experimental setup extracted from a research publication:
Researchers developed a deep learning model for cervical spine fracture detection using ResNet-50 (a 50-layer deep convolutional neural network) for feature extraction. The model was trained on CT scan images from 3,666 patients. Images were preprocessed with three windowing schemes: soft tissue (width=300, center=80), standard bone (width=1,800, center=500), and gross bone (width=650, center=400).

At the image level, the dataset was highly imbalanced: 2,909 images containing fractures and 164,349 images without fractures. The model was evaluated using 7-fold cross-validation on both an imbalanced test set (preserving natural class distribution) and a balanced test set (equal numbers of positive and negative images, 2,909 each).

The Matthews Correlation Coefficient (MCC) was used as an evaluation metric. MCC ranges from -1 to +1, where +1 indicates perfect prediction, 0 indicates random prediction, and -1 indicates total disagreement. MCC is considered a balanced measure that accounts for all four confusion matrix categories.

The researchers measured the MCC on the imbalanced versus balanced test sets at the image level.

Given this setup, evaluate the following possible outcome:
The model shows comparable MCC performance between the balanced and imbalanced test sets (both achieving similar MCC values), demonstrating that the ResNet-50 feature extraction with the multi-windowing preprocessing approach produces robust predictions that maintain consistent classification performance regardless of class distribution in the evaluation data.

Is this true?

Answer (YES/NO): NO